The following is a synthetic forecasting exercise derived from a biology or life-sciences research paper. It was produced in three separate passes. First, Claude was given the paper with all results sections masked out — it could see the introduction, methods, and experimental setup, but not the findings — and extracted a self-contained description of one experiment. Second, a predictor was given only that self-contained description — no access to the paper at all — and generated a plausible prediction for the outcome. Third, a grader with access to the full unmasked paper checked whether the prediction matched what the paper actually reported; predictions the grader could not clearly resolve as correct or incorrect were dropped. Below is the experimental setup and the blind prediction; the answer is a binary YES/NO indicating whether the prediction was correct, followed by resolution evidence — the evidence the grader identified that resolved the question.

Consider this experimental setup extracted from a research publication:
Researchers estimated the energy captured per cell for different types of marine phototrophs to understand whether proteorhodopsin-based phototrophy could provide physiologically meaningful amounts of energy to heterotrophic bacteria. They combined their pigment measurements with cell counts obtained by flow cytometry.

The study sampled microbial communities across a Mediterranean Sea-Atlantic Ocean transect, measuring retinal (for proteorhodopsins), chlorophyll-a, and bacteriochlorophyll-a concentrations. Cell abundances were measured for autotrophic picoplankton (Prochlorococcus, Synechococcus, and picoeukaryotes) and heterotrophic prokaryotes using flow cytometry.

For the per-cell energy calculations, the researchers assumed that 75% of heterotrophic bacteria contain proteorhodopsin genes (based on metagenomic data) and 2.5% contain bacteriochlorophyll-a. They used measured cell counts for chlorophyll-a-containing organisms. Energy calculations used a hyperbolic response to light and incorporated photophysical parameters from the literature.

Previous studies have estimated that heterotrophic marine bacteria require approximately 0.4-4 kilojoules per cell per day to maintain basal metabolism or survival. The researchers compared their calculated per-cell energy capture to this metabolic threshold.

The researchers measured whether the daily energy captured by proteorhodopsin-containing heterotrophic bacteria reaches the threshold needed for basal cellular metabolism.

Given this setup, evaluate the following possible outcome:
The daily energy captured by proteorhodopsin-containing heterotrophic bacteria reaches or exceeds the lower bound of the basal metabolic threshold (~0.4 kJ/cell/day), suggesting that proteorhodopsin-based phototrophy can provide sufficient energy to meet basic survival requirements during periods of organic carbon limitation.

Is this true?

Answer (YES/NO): YES